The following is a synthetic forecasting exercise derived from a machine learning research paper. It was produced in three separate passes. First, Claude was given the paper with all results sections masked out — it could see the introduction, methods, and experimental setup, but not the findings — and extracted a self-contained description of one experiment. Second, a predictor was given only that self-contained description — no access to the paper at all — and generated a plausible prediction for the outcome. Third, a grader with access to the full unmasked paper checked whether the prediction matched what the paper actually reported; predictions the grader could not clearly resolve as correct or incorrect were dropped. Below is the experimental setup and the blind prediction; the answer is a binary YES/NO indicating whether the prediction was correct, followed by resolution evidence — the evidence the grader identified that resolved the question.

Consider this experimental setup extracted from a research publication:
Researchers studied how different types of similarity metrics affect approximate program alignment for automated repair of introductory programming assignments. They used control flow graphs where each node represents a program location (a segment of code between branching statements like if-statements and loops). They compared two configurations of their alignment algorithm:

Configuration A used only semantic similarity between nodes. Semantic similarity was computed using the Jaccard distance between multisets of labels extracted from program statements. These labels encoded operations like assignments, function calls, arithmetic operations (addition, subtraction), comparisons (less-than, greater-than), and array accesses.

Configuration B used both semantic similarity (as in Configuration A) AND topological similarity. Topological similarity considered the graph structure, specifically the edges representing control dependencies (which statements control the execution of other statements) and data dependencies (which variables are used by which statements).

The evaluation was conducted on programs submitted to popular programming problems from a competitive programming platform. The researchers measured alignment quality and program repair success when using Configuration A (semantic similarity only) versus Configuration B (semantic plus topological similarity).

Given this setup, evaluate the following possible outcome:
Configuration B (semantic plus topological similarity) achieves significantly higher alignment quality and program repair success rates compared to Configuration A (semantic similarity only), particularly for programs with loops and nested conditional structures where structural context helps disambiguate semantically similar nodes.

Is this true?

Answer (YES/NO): NO